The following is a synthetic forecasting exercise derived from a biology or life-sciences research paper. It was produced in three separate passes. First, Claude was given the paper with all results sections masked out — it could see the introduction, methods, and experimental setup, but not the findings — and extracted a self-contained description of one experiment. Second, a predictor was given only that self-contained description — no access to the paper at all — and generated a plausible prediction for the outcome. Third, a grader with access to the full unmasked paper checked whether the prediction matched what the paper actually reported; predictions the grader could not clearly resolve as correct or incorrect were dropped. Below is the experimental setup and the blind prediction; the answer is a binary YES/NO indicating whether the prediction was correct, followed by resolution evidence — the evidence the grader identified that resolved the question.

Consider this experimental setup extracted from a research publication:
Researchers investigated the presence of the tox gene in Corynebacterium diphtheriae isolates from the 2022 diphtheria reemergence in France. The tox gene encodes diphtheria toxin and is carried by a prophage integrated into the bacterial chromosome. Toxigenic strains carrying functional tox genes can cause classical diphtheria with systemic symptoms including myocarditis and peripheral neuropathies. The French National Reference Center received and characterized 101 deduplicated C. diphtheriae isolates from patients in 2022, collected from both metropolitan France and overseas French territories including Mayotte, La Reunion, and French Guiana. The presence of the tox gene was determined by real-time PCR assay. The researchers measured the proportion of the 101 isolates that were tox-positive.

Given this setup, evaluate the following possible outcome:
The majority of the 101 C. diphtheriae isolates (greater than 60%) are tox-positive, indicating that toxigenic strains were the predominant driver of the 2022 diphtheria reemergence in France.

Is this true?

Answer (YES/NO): NO